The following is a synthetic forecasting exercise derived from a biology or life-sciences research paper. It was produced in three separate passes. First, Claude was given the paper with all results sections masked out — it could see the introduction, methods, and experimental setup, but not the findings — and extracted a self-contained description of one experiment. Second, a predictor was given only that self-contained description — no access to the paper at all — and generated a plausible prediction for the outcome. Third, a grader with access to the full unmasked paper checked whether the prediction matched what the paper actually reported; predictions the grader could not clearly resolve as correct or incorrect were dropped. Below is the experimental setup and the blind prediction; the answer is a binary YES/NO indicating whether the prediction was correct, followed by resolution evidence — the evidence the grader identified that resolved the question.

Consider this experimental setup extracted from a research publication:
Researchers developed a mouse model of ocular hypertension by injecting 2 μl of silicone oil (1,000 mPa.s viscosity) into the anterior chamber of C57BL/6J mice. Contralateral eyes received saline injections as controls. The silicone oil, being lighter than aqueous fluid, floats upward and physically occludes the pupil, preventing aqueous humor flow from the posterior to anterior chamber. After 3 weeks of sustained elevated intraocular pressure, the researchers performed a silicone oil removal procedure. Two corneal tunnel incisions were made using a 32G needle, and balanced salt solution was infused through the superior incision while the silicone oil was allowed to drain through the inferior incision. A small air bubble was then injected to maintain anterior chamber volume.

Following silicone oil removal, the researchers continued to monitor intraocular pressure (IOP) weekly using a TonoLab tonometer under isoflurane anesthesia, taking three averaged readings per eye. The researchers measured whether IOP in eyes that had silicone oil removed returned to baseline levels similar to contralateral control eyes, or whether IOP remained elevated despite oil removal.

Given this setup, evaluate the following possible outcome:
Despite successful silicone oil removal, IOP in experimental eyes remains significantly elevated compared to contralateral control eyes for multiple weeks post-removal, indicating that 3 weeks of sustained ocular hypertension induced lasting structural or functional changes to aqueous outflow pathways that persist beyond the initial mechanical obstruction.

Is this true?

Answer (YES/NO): NO